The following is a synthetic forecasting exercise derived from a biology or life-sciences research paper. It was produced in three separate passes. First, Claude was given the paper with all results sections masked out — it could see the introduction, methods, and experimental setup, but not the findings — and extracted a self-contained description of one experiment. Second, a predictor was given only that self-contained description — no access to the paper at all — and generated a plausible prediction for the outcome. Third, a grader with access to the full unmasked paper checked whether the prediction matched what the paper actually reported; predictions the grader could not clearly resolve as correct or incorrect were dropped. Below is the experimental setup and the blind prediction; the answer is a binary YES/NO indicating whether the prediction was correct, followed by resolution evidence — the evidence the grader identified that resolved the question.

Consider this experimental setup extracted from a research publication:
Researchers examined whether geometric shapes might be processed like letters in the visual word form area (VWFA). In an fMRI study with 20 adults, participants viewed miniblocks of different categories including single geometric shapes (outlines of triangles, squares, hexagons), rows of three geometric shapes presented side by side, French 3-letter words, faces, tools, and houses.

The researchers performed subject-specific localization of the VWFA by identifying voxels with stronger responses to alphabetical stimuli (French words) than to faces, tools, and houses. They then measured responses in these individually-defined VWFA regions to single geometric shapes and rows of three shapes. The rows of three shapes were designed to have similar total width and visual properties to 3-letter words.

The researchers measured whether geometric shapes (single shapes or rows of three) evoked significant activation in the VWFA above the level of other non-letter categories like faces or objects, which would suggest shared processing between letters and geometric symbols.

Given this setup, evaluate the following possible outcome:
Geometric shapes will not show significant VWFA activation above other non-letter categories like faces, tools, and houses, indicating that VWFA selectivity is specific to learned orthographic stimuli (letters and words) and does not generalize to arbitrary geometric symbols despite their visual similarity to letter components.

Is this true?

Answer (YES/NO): YES